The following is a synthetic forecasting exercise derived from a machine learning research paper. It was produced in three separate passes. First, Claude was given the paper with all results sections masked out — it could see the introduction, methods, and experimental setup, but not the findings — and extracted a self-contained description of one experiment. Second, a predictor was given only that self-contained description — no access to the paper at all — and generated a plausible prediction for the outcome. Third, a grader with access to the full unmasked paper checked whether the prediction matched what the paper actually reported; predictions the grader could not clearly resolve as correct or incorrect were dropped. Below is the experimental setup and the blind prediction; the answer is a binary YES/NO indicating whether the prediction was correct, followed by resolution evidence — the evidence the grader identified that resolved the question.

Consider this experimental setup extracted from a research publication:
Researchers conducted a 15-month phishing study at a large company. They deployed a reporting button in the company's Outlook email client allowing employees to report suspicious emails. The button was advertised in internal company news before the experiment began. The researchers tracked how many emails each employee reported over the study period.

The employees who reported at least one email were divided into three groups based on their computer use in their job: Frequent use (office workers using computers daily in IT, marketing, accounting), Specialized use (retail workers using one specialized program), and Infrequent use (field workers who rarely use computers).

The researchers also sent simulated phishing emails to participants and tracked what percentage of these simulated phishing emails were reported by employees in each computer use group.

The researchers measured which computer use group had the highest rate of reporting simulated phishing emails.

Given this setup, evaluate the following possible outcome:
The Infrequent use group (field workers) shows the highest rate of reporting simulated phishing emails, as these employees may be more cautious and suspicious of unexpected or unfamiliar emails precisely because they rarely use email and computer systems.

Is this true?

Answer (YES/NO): NO